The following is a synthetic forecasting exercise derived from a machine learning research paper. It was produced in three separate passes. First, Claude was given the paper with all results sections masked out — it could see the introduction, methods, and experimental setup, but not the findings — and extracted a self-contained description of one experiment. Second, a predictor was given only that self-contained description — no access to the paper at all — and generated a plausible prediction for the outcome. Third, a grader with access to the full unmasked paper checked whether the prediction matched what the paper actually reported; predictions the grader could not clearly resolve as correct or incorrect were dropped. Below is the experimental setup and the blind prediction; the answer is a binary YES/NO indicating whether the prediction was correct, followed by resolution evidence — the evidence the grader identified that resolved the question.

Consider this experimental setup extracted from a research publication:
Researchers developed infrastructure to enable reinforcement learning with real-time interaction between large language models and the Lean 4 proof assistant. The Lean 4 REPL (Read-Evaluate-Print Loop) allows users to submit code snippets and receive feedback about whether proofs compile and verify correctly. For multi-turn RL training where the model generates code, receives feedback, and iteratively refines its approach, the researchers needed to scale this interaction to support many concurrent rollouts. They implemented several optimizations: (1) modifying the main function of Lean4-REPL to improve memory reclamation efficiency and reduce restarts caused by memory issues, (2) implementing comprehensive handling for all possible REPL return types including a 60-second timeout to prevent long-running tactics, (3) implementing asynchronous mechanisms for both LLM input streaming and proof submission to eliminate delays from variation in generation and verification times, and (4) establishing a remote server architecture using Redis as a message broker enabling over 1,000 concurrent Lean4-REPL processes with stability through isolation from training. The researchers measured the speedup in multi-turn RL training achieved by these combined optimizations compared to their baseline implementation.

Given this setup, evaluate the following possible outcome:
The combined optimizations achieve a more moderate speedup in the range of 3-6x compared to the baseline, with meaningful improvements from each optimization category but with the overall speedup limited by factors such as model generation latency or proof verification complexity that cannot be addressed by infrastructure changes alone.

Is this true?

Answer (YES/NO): NO